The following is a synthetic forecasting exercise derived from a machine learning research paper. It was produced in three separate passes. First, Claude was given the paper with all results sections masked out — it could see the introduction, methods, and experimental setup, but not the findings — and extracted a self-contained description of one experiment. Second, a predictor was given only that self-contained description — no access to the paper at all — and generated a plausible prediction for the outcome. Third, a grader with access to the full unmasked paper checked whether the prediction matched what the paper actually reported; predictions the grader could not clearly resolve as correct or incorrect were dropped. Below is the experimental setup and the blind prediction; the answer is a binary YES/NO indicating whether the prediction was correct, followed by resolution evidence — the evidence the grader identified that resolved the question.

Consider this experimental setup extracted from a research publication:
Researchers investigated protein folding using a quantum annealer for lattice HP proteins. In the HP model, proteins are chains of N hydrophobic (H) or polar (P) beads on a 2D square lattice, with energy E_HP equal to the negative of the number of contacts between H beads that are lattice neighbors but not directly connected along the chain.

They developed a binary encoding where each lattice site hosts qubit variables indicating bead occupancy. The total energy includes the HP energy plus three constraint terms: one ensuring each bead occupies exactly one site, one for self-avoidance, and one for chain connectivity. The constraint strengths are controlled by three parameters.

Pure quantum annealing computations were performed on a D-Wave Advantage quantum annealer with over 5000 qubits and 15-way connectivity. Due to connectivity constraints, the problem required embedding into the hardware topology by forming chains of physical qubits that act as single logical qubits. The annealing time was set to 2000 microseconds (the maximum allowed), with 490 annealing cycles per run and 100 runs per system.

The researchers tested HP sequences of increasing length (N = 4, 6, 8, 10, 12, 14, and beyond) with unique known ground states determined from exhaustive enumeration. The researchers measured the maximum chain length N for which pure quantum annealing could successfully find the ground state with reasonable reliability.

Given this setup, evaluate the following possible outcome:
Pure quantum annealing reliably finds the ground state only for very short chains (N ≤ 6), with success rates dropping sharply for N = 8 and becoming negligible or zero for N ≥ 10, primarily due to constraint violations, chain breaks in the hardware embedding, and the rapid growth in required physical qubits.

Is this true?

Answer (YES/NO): NO